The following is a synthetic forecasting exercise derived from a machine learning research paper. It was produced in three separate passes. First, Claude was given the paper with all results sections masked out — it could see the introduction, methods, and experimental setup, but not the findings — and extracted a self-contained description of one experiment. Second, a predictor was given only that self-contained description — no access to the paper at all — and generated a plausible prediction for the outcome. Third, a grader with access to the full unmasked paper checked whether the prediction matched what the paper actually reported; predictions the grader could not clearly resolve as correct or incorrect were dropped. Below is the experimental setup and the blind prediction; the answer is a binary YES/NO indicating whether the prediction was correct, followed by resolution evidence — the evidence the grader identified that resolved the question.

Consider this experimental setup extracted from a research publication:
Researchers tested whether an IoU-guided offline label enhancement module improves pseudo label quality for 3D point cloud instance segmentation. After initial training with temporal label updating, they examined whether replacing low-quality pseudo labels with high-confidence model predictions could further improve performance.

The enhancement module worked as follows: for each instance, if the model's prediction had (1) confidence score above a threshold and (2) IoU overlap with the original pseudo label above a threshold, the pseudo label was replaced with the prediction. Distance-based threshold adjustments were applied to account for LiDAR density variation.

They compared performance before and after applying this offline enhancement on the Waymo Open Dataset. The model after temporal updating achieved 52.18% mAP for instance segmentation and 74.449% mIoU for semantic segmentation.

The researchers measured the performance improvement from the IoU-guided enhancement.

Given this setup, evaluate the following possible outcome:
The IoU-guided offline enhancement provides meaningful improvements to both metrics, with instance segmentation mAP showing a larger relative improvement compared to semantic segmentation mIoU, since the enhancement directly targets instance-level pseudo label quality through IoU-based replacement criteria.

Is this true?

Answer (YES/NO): NO